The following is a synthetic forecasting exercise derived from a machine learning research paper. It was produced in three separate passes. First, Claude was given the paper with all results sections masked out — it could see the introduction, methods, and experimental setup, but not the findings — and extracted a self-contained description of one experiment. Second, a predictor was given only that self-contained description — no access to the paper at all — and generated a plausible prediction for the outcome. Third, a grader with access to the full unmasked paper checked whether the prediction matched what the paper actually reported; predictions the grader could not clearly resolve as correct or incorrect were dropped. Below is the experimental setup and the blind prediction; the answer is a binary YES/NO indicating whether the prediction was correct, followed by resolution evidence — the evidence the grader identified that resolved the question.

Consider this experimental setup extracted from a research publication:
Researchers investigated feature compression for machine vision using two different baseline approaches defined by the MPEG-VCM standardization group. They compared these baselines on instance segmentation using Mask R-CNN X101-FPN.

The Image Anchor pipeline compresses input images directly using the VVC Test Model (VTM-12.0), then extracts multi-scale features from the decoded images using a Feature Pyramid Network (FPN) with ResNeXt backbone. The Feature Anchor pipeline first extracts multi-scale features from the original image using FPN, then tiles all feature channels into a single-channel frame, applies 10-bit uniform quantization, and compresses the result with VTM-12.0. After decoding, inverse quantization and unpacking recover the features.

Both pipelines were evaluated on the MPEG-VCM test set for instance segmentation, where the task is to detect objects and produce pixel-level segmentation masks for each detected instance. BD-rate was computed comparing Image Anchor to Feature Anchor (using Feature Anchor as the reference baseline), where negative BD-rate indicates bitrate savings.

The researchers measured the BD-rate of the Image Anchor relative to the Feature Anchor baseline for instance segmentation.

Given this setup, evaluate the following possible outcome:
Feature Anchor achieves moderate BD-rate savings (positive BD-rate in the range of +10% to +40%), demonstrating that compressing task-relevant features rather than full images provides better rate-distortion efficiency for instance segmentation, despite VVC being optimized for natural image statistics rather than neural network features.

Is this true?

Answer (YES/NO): NO